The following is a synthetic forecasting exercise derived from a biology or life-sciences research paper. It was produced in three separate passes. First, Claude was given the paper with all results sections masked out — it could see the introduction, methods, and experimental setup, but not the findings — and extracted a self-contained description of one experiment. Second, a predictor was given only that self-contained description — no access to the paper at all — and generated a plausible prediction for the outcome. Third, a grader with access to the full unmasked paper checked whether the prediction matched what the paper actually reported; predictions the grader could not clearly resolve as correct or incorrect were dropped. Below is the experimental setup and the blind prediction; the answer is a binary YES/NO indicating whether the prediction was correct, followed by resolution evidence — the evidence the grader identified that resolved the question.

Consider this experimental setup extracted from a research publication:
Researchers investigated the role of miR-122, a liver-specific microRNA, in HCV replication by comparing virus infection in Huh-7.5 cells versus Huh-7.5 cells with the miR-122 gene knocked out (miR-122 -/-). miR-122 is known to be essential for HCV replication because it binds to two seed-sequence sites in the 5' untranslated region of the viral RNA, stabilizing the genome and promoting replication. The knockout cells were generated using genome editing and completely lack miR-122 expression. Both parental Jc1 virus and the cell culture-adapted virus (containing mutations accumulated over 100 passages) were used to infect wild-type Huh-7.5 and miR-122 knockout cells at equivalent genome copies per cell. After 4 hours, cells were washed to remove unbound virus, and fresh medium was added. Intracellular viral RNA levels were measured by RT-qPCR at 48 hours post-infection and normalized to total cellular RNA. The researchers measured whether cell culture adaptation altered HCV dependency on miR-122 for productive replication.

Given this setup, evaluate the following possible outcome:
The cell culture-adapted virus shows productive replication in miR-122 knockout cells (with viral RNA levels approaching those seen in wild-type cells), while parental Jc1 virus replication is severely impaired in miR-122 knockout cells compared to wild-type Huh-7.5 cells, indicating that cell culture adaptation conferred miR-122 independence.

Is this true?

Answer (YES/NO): NO